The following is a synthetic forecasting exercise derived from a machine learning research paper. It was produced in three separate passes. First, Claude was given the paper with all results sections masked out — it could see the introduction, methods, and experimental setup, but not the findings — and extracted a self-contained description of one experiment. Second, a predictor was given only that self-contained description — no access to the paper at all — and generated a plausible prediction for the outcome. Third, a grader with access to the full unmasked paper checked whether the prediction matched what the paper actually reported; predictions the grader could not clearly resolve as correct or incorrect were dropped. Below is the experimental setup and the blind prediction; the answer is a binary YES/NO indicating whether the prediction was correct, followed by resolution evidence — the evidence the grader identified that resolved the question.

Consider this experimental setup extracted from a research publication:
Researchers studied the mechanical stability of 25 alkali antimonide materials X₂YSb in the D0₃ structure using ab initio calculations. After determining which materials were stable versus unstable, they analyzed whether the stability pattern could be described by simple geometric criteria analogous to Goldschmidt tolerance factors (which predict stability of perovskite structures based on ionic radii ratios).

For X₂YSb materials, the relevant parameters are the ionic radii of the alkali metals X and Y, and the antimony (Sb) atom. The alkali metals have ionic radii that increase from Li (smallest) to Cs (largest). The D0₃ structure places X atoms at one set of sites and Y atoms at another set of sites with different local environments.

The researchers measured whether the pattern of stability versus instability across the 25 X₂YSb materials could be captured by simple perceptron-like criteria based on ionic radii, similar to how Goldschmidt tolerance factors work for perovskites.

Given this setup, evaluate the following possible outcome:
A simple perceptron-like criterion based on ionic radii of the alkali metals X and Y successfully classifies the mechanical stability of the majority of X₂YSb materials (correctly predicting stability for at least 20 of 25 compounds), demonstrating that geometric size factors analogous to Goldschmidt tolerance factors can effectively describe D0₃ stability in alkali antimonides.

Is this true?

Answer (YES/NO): YES